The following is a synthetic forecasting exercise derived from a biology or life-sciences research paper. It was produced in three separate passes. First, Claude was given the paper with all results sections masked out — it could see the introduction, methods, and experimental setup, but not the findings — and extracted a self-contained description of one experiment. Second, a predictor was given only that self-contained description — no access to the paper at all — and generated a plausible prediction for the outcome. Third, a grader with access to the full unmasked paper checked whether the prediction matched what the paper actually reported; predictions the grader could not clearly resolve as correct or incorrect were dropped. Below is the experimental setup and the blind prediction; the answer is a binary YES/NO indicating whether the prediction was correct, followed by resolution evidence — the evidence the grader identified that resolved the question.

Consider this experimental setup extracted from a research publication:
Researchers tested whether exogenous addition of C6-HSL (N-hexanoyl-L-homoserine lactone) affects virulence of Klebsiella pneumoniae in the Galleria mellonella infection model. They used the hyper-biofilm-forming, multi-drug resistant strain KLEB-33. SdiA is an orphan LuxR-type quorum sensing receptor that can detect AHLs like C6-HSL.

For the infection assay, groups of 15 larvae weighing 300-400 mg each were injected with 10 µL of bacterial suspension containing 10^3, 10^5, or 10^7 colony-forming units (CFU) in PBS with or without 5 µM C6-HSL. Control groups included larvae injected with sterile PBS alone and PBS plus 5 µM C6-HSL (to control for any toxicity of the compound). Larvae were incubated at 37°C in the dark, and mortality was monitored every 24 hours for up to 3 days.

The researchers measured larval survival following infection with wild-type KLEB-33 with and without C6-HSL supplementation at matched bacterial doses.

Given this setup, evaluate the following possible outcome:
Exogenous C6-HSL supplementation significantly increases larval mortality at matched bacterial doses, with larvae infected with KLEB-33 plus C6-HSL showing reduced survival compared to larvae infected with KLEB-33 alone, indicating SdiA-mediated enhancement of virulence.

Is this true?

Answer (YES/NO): NO